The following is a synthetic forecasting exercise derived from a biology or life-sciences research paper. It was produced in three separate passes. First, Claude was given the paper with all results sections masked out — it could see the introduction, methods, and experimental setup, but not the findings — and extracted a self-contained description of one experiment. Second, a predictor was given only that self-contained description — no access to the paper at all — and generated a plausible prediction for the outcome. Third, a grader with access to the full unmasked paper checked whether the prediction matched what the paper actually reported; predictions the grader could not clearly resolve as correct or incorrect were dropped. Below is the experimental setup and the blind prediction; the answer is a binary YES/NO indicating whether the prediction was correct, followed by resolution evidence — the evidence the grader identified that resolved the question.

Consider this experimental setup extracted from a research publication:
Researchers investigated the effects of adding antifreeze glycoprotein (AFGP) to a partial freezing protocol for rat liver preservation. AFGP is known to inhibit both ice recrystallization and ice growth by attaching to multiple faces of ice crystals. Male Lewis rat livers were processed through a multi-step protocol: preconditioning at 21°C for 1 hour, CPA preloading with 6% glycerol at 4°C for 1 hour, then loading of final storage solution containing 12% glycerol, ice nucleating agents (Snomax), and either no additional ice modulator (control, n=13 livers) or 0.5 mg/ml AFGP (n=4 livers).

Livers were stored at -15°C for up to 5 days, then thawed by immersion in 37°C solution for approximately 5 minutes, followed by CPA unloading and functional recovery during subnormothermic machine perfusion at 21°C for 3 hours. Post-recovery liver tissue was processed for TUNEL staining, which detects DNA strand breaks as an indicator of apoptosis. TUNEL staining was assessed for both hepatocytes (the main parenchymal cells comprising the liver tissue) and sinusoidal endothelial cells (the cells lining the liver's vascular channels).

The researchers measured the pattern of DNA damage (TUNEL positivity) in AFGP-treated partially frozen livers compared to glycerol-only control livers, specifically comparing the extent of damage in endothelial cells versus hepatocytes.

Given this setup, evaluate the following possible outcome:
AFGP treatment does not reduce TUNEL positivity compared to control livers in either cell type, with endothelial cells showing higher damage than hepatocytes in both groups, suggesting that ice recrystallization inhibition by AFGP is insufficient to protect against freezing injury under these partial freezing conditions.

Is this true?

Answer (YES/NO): NO